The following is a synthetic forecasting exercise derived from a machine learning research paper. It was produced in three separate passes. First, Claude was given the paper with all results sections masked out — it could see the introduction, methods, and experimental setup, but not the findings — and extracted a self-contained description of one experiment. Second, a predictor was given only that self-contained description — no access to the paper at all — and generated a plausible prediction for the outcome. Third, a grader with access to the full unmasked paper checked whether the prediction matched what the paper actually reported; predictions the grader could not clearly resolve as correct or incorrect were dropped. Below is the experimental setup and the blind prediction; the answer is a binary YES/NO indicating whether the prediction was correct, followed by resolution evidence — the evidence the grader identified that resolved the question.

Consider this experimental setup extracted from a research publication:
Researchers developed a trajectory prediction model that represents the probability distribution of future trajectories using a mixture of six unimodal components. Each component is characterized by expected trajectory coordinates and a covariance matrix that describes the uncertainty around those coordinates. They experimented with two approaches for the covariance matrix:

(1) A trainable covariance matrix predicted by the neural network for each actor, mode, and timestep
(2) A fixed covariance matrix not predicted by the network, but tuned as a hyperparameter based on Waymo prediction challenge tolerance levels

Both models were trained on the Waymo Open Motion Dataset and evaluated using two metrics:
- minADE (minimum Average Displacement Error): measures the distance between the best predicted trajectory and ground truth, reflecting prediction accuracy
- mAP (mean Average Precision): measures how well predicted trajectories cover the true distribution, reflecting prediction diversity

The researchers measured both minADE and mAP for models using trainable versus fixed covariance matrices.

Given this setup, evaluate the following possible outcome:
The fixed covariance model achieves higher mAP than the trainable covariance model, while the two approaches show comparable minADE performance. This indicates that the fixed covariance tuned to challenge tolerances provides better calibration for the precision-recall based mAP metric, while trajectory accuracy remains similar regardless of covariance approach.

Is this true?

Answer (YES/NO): NO